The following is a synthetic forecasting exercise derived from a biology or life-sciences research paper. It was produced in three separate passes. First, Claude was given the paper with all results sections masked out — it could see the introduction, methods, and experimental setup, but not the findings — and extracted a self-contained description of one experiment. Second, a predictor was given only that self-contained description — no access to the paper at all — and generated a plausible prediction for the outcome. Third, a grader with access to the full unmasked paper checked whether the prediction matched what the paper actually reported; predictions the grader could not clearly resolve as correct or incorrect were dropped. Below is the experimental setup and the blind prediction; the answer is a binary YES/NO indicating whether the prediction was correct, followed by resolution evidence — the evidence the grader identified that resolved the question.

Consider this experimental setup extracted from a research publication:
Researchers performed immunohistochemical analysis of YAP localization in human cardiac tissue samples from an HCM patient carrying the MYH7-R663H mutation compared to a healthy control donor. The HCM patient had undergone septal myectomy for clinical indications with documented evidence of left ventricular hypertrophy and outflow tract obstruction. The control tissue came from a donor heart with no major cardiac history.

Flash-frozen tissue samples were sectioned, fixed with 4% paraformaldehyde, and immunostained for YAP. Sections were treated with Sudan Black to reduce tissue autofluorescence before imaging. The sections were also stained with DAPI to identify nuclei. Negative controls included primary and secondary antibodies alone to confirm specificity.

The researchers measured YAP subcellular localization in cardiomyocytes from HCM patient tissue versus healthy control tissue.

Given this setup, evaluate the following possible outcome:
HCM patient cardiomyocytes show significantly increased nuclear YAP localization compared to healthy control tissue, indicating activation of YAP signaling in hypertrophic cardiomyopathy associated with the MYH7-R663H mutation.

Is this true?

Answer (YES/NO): YES